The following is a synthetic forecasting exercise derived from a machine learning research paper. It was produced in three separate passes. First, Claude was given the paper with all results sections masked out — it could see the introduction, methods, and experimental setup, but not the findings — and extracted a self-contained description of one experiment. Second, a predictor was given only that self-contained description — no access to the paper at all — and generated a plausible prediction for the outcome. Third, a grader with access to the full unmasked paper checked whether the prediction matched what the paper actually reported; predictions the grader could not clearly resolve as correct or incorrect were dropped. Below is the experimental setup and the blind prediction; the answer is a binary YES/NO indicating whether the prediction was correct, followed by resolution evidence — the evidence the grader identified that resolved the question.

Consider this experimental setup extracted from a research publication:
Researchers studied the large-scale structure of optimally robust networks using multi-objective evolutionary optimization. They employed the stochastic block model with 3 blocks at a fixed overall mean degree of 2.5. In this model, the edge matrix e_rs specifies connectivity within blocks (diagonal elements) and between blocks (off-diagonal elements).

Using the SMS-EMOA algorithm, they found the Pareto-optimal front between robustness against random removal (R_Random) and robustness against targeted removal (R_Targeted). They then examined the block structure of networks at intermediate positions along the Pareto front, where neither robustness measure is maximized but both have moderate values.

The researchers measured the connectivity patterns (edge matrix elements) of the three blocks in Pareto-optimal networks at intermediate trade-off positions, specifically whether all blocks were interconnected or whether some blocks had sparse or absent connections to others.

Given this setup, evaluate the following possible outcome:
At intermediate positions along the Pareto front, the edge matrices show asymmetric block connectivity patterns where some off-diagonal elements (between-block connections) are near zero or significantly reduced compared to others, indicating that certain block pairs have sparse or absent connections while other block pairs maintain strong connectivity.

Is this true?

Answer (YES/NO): YES